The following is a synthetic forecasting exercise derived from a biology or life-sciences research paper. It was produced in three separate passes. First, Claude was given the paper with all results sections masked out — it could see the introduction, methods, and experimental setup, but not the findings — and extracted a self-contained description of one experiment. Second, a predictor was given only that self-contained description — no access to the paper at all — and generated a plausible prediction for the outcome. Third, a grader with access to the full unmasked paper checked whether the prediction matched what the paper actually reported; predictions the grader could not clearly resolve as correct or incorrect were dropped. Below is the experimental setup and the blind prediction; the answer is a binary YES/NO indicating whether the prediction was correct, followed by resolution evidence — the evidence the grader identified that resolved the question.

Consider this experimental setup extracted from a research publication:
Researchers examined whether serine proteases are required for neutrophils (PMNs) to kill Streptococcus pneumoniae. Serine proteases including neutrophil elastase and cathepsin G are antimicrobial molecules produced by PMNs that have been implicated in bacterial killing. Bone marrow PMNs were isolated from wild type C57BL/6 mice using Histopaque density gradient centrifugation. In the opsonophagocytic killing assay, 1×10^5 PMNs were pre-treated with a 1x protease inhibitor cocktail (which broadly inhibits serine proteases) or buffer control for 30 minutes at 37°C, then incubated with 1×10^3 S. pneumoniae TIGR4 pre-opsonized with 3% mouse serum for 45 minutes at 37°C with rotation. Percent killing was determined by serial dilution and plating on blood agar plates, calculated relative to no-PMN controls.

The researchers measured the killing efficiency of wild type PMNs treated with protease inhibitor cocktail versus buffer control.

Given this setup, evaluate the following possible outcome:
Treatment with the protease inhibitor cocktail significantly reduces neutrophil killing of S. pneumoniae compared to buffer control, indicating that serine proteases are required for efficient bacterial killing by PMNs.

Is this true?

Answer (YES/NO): YES